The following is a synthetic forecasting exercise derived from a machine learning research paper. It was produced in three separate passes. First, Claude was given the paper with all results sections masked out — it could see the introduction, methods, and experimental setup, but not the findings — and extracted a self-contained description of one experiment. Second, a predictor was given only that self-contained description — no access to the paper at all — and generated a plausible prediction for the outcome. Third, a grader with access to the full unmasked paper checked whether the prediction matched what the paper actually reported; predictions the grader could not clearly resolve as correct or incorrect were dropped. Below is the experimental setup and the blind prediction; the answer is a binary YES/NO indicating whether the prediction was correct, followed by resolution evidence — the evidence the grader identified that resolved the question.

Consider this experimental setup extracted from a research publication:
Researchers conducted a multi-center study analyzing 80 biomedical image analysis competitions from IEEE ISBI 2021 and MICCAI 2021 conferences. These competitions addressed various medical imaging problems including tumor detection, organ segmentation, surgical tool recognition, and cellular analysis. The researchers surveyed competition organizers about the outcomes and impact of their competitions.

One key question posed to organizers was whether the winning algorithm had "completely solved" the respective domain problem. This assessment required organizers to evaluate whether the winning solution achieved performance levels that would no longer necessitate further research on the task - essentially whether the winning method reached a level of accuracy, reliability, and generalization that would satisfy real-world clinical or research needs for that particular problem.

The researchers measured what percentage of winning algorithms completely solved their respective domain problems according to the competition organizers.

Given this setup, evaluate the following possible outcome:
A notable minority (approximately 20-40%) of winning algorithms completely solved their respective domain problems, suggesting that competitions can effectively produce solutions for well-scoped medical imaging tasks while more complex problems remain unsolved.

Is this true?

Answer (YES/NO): NO